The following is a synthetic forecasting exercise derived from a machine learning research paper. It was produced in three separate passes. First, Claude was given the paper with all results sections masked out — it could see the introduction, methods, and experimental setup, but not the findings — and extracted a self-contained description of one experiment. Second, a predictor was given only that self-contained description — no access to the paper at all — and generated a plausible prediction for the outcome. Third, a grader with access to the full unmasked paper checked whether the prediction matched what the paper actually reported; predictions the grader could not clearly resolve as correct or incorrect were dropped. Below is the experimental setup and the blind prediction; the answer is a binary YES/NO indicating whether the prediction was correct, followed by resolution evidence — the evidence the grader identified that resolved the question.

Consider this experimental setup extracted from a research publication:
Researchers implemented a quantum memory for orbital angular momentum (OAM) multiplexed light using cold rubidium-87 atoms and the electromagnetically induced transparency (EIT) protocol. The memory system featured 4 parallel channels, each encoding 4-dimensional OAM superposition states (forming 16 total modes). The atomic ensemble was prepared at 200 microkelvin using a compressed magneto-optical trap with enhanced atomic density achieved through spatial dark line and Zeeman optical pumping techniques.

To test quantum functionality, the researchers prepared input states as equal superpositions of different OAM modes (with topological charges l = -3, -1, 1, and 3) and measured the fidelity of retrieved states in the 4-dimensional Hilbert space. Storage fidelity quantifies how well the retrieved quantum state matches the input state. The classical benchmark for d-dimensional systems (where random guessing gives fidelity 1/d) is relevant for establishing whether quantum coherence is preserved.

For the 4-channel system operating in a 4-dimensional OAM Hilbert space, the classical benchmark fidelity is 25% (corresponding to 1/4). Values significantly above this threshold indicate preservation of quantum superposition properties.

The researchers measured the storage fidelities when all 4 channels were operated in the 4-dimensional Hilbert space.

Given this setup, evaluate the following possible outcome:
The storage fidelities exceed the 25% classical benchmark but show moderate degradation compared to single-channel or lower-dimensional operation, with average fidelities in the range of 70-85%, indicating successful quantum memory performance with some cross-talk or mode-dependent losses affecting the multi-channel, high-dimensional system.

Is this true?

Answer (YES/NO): NO